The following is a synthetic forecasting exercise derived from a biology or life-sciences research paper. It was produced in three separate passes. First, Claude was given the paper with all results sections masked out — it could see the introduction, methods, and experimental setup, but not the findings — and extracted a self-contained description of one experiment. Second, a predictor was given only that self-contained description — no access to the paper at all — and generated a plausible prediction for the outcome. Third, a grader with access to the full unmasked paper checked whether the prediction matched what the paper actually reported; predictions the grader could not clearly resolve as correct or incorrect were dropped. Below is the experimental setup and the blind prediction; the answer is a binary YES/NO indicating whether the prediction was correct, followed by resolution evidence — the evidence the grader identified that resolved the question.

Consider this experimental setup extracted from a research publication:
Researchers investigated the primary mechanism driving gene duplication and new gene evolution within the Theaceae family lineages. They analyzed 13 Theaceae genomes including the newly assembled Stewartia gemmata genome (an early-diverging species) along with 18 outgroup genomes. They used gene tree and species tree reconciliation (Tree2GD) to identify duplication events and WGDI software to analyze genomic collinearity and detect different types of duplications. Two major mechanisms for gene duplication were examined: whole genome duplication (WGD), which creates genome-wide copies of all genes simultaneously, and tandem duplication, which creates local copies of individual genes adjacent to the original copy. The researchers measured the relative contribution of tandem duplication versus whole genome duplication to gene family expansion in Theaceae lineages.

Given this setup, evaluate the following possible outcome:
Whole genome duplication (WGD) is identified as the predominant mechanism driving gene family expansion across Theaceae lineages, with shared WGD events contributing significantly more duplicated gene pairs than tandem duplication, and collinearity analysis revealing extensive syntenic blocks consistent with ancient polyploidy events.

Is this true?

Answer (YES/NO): NO